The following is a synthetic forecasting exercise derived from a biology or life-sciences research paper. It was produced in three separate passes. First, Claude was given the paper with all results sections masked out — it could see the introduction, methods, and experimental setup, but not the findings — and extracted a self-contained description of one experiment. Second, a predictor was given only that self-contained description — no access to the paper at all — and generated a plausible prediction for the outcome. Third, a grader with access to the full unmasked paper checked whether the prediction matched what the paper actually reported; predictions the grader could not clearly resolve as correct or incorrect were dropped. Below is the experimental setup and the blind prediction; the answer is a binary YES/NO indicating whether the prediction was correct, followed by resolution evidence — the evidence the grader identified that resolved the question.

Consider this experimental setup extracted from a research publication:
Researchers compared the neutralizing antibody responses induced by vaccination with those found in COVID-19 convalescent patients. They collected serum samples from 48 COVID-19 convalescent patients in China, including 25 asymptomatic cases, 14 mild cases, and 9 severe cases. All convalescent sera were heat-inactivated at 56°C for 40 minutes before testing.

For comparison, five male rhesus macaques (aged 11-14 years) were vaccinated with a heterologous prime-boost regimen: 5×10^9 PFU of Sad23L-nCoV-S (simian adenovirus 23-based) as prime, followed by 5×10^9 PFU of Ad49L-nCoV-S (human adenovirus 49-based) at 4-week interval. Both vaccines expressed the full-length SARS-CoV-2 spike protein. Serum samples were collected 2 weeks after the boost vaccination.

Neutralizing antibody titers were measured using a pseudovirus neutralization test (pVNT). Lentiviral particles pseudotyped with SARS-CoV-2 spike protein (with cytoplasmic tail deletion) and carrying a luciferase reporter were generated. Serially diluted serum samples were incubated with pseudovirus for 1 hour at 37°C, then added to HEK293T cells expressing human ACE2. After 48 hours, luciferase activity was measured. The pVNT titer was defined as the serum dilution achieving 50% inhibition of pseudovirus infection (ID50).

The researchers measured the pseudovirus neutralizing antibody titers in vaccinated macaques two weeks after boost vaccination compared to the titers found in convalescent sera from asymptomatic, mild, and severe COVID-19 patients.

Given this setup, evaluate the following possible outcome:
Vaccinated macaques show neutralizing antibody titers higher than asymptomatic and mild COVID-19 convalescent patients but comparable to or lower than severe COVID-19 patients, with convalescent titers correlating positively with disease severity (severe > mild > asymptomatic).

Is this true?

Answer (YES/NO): NO